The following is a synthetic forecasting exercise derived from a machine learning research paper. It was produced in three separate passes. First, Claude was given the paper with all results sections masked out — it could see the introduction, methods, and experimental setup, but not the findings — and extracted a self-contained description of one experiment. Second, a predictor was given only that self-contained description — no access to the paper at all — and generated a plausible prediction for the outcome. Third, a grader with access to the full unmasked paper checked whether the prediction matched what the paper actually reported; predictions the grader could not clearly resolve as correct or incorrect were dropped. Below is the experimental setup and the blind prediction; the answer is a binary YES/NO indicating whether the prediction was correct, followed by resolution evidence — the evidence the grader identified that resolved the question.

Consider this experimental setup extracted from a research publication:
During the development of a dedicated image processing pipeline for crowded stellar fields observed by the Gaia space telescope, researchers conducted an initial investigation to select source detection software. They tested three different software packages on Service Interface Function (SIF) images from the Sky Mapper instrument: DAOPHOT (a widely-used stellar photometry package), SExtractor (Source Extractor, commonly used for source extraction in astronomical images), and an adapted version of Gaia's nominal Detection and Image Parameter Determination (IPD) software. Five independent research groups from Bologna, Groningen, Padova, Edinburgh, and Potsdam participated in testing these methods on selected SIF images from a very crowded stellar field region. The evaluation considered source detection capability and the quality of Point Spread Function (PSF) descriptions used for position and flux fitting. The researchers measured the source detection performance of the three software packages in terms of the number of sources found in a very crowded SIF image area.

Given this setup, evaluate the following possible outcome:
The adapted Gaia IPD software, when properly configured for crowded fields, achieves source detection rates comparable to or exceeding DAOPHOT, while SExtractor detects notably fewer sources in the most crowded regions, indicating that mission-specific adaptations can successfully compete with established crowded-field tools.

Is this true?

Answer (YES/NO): NO